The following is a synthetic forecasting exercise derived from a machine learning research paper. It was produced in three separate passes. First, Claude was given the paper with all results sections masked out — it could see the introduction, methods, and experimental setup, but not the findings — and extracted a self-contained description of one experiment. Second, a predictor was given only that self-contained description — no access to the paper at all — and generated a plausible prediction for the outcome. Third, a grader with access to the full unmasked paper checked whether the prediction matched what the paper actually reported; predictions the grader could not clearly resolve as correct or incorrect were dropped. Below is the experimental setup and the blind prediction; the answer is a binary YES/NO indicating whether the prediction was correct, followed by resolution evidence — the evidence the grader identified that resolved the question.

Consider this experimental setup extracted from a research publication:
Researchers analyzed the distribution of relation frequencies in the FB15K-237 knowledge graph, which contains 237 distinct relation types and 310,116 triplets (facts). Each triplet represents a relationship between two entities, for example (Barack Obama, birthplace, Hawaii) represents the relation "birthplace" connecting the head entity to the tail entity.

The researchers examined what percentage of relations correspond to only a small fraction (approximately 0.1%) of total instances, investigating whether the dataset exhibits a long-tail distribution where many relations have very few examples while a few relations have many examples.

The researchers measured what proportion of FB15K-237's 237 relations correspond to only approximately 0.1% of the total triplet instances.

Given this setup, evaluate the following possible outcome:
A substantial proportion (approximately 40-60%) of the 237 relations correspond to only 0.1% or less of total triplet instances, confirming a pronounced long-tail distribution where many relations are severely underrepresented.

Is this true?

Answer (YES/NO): YES